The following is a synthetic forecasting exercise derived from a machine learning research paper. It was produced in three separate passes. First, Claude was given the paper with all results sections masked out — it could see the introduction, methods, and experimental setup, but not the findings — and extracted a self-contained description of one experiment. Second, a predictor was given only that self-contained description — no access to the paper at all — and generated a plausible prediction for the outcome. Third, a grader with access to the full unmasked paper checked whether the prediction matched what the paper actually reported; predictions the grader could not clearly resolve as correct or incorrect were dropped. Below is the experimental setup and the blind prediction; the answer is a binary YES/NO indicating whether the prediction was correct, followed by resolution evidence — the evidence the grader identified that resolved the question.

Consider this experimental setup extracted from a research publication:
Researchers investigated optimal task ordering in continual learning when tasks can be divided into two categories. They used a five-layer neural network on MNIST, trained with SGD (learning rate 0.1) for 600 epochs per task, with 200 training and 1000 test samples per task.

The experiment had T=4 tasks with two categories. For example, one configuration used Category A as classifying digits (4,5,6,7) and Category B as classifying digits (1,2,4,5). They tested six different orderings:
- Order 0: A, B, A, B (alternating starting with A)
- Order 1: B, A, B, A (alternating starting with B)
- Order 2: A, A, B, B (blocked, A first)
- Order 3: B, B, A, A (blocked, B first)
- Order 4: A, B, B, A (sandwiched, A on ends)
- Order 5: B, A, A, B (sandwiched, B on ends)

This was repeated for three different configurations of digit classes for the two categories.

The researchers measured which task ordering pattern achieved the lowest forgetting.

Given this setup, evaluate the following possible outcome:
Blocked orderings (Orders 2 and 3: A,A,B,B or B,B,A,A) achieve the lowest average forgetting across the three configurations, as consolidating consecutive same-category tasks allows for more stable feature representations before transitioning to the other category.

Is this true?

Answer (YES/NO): NO